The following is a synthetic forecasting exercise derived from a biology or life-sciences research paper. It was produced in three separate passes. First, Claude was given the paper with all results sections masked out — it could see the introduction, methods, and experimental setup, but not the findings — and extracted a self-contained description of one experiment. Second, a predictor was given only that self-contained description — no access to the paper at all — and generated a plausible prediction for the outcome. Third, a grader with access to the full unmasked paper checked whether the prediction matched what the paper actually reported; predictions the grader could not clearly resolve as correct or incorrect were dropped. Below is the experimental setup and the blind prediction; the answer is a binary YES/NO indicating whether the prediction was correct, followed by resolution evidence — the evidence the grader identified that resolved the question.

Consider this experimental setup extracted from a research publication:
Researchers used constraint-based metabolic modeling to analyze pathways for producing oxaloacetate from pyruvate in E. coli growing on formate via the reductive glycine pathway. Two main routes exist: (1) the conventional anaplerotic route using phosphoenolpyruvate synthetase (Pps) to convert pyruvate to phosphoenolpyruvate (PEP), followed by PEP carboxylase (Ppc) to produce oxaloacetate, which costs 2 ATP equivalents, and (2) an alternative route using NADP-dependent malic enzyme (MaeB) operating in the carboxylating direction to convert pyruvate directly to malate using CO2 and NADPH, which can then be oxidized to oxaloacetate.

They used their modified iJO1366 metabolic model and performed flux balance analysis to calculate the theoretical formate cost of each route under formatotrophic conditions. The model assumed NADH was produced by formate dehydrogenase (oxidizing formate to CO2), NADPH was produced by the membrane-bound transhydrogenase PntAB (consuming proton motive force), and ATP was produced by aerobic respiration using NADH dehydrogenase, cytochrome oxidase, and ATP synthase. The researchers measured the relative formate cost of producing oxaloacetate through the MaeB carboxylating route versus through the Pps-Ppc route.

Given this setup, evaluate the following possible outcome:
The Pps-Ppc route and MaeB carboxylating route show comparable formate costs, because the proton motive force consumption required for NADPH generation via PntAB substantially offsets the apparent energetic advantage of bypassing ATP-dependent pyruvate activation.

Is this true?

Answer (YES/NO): NO